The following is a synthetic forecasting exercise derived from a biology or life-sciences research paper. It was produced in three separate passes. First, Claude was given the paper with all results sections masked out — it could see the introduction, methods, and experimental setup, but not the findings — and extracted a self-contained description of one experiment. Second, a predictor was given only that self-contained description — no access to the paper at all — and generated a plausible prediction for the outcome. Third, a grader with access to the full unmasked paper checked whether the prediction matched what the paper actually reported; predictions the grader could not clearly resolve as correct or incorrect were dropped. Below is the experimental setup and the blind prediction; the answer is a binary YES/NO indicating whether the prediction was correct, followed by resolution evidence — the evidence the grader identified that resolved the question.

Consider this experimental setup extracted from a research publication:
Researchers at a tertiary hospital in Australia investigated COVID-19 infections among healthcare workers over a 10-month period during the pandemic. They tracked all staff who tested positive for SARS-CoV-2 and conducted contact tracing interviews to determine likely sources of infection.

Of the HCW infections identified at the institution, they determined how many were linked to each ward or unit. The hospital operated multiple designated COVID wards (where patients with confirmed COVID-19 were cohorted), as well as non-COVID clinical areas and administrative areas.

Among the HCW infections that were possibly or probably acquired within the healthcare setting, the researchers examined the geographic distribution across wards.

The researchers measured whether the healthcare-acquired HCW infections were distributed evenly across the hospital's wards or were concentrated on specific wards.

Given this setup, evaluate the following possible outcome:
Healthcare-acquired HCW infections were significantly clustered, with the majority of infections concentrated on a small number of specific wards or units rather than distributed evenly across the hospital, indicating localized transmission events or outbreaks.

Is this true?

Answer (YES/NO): YES